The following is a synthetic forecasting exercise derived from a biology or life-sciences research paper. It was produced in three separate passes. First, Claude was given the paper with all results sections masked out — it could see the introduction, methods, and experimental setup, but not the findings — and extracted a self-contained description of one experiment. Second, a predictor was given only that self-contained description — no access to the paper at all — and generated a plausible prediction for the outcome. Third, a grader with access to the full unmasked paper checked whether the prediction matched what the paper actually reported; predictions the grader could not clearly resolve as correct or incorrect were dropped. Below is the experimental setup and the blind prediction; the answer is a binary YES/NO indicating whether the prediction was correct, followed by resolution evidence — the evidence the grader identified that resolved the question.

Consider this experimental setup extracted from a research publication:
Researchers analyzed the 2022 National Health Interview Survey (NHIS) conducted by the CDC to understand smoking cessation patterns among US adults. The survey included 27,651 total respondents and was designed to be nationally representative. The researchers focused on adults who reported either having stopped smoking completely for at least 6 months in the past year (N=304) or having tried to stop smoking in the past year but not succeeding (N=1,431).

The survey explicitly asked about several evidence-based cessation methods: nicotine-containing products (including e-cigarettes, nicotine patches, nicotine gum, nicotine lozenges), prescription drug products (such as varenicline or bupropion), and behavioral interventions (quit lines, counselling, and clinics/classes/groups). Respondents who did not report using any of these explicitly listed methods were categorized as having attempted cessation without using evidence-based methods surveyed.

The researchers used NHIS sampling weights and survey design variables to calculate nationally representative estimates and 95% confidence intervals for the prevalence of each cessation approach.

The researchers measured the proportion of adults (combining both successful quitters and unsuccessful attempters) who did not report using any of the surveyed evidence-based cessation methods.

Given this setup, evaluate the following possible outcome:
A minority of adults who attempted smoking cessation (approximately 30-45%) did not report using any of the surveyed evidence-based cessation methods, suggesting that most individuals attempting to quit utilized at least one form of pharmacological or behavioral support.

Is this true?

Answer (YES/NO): NO